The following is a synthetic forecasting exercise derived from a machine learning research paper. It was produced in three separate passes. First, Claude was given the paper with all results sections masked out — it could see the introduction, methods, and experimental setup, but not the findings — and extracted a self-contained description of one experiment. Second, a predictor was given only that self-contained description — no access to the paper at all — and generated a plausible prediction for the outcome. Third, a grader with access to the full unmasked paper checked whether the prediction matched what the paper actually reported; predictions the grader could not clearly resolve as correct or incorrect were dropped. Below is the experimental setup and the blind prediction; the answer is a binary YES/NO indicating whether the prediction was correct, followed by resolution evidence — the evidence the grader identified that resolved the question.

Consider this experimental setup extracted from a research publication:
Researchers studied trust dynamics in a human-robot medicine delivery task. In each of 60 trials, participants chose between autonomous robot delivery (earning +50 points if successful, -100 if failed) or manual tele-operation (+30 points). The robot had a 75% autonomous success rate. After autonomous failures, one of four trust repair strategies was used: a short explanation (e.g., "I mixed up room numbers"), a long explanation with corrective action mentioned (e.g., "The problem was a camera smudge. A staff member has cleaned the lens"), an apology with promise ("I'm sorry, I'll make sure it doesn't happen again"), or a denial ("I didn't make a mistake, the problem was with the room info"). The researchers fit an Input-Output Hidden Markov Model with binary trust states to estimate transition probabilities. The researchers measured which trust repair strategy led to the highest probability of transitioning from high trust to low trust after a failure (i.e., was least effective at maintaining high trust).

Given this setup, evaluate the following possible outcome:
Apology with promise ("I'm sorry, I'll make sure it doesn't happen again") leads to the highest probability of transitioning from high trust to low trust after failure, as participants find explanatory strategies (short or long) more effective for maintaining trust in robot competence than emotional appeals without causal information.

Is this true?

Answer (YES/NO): YES